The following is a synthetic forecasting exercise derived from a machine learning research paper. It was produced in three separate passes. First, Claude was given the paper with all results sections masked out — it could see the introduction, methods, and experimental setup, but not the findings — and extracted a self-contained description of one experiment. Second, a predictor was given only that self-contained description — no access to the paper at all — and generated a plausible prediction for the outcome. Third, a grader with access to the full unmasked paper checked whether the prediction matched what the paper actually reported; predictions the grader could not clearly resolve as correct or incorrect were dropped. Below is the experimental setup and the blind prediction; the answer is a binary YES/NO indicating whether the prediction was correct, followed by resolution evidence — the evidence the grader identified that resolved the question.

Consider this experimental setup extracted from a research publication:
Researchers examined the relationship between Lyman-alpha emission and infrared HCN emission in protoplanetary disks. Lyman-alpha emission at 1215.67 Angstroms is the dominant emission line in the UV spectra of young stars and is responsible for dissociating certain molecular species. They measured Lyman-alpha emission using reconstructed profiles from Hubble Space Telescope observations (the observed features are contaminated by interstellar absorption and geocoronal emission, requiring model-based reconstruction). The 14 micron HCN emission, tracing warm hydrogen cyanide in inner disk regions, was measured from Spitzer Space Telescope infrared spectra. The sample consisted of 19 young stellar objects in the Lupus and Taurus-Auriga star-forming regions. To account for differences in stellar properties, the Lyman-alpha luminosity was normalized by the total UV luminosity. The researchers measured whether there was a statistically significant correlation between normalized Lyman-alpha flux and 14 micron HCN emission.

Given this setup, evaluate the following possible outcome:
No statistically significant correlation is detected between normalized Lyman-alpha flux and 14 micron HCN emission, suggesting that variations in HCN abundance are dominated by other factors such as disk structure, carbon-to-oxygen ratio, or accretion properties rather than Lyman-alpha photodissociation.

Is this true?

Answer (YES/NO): YES